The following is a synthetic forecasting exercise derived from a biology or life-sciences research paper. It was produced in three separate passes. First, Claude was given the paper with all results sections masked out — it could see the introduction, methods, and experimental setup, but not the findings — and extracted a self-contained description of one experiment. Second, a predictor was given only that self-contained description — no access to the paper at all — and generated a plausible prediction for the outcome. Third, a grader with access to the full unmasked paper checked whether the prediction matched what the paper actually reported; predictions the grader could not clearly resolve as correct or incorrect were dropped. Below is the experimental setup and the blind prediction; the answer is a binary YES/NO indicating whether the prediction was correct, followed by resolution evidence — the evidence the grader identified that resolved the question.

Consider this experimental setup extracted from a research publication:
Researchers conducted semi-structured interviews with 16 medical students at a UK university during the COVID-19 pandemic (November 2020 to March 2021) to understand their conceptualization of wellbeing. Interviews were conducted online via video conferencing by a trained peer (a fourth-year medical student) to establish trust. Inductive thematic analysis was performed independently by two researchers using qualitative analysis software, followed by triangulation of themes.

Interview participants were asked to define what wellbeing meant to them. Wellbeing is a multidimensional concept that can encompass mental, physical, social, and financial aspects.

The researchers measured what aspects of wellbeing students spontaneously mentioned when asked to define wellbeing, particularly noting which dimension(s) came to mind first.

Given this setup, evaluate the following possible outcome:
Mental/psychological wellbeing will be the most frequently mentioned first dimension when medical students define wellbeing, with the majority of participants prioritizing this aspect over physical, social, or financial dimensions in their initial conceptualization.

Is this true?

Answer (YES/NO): YES